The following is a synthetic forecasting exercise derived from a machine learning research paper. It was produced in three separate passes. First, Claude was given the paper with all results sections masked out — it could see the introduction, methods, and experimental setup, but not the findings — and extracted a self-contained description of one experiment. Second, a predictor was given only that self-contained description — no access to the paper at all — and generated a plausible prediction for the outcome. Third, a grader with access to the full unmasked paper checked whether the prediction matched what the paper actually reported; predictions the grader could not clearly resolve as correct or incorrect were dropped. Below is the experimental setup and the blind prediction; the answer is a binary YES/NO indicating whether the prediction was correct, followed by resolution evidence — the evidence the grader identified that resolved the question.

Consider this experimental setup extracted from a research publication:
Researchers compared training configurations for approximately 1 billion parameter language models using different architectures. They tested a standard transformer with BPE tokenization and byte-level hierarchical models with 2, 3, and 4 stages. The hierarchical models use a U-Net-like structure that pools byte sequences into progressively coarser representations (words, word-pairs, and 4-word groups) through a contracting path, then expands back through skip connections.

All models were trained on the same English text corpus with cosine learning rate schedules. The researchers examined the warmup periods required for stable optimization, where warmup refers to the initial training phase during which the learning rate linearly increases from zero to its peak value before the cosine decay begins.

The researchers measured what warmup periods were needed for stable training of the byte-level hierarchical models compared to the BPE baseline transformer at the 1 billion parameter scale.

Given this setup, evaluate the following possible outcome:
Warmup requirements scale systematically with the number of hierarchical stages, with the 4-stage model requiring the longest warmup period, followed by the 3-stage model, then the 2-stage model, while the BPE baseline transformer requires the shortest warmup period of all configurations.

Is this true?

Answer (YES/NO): NO